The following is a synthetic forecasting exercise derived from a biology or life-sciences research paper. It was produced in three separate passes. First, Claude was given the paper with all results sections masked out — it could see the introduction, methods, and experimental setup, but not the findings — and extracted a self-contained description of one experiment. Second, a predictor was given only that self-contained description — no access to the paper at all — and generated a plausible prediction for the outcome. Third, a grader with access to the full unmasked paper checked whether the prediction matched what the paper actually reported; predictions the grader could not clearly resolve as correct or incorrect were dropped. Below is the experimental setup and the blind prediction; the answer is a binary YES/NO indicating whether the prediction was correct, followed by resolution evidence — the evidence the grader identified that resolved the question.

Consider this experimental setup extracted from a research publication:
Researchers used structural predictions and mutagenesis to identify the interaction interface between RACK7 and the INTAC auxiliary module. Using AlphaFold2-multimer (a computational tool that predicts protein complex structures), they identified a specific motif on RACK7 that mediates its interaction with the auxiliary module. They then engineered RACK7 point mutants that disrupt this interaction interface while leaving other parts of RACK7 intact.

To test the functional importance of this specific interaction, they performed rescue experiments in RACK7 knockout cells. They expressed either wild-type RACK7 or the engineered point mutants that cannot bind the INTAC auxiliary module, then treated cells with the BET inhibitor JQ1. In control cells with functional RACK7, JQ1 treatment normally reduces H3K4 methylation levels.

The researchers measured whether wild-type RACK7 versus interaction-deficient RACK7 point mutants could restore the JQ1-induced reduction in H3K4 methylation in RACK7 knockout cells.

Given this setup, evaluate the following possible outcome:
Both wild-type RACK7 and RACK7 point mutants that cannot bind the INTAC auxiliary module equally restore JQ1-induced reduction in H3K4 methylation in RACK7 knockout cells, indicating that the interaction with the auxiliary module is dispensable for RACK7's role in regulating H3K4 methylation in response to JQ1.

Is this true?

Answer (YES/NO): NO